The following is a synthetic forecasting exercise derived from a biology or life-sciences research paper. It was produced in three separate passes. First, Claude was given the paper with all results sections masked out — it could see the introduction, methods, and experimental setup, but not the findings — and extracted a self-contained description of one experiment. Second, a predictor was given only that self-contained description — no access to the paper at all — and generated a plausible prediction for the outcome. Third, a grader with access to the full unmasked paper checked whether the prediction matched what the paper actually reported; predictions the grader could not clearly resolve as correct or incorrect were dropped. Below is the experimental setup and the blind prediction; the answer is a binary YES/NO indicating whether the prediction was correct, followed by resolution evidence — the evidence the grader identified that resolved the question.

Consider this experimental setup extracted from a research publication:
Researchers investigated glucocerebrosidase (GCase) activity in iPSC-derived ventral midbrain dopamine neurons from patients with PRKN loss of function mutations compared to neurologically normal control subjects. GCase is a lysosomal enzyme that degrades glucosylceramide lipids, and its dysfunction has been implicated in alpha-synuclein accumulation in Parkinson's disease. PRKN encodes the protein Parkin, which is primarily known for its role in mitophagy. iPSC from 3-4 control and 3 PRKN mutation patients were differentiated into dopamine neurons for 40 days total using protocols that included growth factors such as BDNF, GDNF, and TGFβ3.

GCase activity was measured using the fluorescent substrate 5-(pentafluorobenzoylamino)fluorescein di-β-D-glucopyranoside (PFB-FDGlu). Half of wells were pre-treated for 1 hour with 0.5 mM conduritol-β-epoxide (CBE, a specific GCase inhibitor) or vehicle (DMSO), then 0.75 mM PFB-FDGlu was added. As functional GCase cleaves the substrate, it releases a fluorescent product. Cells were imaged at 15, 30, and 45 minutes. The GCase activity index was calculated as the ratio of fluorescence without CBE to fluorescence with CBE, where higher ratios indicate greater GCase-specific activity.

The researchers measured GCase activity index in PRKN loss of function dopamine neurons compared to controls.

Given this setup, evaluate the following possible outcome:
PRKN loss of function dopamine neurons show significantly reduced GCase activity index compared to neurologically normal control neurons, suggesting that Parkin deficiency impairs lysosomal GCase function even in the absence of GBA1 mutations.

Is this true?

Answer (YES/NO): YES